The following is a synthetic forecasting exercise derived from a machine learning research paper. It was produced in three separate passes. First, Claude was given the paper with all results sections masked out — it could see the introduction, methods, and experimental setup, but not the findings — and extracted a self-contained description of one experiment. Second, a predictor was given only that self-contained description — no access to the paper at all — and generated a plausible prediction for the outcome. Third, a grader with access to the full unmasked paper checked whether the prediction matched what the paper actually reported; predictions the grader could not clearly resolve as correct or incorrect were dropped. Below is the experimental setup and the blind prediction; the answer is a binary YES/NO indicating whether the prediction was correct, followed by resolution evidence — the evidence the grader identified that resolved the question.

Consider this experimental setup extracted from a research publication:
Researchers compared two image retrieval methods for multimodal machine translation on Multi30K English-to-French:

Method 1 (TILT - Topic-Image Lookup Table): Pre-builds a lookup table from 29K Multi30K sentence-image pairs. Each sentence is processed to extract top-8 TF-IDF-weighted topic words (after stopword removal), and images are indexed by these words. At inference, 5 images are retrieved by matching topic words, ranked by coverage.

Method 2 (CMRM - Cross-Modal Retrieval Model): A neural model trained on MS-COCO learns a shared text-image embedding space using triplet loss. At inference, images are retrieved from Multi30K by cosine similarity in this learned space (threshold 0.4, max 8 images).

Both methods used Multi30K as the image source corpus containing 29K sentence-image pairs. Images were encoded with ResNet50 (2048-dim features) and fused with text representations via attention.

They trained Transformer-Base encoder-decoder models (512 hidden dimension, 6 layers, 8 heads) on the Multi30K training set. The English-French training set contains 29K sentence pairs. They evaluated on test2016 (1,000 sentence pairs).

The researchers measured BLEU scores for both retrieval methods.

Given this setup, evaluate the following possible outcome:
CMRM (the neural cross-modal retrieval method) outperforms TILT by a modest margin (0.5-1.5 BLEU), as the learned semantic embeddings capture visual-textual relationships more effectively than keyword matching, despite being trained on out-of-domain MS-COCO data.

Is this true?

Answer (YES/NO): NO